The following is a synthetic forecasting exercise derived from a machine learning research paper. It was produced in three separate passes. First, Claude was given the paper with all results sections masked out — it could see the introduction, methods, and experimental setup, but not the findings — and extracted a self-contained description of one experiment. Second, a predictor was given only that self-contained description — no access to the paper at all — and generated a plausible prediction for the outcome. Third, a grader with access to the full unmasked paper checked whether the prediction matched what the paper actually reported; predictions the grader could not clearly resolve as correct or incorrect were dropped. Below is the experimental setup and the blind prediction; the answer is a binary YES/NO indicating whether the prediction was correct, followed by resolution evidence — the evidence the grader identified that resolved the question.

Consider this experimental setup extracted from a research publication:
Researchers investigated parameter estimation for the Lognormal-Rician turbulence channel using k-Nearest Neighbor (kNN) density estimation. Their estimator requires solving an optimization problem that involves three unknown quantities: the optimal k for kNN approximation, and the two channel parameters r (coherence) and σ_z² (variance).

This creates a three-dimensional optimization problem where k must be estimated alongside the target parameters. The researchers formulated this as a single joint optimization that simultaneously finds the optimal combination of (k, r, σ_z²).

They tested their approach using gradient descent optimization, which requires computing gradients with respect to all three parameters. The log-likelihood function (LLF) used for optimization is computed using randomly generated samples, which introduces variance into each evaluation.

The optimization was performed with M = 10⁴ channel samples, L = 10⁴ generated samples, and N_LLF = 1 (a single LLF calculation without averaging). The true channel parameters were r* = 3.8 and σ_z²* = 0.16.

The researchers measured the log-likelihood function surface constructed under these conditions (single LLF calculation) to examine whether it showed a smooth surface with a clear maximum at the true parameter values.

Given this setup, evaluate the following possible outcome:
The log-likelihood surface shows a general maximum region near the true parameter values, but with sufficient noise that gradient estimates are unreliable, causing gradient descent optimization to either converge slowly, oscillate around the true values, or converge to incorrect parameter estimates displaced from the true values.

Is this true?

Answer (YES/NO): NO